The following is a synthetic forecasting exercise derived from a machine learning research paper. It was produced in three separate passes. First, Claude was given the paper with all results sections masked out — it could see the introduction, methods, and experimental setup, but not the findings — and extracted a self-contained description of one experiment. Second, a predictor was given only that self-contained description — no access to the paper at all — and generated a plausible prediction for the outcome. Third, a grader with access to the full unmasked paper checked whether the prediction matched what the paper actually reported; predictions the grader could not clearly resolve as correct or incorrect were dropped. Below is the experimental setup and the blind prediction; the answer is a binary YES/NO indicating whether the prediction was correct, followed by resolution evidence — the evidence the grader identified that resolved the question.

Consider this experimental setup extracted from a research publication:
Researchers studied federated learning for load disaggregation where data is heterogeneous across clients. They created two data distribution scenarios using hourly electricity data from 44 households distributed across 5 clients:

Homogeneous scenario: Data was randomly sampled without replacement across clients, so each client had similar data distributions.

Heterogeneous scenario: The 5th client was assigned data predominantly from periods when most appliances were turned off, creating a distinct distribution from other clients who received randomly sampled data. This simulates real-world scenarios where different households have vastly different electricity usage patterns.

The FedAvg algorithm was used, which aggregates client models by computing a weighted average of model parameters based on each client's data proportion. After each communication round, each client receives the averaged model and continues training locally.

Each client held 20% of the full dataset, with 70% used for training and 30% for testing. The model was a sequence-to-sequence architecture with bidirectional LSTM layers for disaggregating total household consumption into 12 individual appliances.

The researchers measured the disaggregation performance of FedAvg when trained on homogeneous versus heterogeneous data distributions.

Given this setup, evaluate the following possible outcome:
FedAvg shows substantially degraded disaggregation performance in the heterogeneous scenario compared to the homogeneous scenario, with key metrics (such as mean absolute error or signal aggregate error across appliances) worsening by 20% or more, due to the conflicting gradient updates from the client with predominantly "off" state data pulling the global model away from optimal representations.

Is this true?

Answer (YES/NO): YES